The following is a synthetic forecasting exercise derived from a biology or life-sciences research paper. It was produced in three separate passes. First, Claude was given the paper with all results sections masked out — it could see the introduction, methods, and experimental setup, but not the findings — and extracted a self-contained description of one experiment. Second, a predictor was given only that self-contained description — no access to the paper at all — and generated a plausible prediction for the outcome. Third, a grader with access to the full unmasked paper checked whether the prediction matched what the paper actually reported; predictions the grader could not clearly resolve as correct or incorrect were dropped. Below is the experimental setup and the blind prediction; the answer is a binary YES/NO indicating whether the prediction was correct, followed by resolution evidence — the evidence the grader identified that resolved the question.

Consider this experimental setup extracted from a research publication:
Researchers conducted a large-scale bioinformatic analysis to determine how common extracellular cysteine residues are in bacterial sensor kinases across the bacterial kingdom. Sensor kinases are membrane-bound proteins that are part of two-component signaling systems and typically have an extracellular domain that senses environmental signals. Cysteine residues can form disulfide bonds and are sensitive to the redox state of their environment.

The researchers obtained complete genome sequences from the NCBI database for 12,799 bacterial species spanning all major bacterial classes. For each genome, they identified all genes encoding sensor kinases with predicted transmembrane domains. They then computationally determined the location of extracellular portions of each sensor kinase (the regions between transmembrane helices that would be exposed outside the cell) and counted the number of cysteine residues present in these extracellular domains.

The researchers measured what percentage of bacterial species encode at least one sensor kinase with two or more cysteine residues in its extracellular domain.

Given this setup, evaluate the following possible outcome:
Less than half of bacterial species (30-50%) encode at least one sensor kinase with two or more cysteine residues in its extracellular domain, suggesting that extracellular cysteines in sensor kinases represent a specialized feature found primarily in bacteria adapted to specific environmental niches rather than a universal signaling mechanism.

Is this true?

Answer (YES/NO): NO